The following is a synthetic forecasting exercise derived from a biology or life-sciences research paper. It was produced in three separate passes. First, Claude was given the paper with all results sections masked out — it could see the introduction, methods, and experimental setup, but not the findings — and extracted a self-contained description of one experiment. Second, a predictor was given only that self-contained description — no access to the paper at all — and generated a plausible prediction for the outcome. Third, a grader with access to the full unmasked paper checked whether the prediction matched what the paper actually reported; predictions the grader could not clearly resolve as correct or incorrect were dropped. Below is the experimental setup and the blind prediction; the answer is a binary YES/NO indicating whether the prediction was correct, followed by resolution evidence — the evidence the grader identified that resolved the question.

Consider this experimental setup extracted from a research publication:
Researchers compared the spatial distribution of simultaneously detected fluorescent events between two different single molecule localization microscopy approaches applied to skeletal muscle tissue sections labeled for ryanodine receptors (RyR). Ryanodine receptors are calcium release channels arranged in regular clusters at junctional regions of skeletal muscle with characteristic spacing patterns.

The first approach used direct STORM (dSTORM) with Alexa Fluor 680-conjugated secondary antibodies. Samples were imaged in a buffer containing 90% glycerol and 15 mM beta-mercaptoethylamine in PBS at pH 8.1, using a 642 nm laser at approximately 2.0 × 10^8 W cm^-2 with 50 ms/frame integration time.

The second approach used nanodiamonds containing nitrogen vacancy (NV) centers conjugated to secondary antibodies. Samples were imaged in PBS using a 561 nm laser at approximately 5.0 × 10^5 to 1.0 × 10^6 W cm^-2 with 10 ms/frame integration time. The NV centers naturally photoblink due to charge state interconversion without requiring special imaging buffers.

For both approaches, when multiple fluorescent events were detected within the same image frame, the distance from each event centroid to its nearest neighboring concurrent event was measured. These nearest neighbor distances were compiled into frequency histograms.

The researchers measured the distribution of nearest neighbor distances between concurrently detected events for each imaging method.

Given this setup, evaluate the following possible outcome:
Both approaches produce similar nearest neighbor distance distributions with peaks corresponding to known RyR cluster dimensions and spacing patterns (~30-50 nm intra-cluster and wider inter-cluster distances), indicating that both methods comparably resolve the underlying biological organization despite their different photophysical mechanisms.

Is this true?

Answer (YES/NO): NO